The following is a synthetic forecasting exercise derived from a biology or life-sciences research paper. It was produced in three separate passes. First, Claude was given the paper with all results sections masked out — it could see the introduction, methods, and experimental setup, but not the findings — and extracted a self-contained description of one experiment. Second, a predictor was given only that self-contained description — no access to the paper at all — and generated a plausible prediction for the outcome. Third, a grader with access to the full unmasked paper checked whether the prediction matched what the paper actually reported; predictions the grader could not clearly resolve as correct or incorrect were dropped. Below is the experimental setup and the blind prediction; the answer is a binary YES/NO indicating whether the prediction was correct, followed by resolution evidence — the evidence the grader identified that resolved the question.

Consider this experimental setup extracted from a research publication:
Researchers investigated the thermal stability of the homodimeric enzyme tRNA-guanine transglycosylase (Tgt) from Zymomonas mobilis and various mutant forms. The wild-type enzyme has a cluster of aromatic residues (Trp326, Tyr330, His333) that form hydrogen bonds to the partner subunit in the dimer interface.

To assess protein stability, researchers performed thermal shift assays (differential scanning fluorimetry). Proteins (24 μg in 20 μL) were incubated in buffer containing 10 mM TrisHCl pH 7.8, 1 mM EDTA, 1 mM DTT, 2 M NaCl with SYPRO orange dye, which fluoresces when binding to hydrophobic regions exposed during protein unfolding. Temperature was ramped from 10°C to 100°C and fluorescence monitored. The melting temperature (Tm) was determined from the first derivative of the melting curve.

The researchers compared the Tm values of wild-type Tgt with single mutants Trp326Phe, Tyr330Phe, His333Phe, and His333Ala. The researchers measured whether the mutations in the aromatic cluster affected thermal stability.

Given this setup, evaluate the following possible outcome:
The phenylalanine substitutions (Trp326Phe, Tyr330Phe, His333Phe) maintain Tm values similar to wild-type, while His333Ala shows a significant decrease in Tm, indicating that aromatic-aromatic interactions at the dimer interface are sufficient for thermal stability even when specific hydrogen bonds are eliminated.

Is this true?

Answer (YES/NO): YES